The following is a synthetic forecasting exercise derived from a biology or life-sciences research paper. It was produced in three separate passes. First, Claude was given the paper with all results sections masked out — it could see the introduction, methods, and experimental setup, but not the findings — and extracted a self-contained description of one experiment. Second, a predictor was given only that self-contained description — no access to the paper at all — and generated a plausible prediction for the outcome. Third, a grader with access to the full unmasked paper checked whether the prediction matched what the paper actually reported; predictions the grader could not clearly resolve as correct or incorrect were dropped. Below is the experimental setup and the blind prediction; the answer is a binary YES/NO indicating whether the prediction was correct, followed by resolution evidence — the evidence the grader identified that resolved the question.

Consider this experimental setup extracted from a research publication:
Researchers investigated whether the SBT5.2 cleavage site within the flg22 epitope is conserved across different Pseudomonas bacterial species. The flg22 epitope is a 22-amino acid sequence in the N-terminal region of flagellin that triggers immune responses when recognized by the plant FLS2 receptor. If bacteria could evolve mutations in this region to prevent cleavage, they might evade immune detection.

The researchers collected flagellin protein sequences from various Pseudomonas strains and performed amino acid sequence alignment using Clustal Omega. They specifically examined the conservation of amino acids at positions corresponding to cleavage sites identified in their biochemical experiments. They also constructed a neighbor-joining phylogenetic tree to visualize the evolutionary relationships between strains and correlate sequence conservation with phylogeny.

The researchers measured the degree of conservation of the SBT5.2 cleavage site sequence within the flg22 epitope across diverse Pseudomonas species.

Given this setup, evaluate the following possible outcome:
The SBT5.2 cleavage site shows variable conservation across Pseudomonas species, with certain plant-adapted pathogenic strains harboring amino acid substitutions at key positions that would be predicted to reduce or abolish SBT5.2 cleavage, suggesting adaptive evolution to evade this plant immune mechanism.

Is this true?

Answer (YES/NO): NO